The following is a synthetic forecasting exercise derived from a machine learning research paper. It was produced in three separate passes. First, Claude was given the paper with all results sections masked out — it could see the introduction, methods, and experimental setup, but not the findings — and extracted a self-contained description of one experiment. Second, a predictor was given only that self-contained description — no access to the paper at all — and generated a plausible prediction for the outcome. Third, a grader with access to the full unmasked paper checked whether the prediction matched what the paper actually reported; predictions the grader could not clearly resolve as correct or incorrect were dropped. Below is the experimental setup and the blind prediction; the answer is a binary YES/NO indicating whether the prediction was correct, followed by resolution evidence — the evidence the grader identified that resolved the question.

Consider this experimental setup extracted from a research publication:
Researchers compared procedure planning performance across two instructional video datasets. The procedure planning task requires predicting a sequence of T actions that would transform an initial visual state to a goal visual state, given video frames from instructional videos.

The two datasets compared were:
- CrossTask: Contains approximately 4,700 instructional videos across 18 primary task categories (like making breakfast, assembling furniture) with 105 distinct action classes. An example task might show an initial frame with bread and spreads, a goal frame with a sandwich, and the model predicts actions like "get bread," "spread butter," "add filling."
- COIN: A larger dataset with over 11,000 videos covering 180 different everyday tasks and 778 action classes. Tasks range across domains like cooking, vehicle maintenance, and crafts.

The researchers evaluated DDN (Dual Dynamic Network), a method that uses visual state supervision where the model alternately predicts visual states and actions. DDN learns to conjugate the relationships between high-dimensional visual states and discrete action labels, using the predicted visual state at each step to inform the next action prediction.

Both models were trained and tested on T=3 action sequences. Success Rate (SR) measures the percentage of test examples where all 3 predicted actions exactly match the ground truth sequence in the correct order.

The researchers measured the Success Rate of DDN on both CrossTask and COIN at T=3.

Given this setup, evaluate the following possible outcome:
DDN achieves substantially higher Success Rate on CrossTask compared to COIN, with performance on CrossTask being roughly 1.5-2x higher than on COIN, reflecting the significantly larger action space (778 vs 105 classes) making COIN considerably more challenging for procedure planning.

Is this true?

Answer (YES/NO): NO